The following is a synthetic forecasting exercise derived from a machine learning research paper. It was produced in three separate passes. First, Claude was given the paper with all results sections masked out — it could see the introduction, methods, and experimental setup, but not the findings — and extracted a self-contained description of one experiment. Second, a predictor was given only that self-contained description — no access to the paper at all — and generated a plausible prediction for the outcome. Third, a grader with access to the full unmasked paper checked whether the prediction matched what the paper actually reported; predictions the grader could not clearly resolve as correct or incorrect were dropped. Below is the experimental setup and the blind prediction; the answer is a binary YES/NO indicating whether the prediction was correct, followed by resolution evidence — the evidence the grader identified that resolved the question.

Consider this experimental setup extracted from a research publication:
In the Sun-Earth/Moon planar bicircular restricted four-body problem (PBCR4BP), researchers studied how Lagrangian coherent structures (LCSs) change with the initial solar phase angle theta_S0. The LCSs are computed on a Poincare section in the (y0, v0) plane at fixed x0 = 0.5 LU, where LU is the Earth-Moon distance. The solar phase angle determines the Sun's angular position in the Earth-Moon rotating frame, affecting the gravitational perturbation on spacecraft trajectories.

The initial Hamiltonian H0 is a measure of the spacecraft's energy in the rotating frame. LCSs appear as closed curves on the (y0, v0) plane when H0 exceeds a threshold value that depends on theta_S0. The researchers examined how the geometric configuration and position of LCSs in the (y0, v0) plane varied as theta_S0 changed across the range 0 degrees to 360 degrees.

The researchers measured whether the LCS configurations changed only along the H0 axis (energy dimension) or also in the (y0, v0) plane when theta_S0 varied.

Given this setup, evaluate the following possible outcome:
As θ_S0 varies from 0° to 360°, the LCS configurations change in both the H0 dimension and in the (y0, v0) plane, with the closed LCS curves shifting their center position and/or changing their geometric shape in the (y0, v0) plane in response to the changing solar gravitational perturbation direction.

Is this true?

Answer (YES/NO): YES